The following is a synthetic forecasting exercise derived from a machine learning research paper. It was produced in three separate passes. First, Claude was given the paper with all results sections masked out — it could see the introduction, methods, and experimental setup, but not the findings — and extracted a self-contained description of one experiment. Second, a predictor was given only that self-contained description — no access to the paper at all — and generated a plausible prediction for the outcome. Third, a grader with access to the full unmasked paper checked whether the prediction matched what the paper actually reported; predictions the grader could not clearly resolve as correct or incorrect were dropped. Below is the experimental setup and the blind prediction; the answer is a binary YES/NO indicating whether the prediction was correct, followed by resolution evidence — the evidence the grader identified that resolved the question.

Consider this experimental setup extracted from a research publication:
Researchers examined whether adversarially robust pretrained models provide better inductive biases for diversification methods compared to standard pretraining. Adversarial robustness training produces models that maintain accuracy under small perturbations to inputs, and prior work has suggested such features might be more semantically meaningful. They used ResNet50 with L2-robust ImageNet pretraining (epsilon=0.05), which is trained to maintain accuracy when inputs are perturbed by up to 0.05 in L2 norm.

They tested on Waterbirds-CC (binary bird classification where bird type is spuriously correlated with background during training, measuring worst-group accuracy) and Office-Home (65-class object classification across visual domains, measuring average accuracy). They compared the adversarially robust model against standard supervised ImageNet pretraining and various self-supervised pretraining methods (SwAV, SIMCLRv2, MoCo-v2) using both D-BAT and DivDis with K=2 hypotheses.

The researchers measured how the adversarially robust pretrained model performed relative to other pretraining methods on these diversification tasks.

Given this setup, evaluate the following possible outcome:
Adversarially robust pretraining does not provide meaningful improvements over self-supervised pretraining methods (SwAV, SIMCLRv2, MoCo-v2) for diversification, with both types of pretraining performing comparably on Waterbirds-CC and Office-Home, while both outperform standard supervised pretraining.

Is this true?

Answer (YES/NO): NO